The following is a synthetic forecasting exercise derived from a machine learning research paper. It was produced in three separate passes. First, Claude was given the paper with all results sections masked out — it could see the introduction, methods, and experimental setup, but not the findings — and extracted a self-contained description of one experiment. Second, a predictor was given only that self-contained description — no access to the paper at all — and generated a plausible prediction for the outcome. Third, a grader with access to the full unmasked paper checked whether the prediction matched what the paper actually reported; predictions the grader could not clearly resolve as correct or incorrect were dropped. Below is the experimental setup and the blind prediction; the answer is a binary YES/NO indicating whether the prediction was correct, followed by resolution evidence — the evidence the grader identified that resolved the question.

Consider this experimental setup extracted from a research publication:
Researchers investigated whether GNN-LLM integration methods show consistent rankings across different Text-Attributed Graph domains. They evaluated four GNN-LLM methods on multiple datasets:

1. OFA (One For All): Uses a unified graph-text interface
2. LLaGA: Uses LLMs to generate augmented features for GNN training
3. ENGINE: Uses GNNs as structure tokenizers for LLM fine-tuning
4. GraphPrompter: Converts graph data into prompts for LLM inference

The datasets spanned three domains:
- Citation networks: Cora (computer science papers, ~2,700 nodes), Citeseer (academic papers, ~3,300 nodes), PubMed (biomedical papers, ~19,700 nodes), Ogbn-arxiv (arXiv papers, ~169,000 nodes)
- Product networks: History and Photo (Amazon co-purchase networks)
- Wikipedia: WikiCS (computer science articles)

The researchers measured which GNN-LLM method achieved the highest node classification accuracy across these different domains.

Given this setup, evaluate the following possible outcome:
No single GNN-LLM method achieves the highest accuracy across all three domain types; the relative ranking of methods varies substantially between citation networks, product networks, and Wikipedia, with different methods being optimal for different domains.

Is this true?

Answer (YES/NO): YES